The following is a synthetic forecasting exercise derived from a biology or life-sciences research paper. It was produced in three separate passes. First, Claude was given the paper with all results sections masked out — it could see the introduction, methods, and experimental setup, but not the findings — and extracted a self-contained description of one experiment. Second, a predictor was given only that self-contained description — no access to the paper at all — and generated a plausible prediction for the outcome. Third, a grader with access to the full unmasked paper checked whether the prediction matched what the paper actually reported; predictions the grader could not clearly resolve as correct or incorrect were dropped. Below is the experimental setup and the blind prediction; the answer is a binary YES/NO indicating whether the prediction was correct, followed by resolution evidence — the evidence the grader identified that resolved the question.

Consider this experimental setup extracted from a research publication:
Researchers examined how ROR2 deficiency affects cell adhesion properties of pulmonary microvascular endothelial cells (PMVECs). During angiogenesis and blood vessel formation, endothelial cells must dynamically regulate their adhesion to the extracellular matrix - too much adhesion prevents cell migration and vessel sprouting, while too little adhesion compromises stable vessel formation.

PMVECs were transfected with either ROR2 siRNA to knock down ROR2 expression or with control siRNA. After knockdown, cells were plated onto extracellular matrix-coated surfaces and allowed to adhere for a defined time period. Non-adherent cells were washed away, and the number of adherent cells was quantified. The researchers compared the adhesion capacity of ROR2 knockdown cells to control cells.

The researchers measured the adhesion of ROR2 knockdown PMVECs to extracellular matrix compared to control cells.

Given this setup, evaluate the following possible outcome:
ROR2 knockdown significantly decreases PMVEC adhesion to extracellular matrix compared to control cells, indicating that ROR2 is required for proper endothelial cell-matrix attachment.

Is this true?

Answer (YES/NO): NO